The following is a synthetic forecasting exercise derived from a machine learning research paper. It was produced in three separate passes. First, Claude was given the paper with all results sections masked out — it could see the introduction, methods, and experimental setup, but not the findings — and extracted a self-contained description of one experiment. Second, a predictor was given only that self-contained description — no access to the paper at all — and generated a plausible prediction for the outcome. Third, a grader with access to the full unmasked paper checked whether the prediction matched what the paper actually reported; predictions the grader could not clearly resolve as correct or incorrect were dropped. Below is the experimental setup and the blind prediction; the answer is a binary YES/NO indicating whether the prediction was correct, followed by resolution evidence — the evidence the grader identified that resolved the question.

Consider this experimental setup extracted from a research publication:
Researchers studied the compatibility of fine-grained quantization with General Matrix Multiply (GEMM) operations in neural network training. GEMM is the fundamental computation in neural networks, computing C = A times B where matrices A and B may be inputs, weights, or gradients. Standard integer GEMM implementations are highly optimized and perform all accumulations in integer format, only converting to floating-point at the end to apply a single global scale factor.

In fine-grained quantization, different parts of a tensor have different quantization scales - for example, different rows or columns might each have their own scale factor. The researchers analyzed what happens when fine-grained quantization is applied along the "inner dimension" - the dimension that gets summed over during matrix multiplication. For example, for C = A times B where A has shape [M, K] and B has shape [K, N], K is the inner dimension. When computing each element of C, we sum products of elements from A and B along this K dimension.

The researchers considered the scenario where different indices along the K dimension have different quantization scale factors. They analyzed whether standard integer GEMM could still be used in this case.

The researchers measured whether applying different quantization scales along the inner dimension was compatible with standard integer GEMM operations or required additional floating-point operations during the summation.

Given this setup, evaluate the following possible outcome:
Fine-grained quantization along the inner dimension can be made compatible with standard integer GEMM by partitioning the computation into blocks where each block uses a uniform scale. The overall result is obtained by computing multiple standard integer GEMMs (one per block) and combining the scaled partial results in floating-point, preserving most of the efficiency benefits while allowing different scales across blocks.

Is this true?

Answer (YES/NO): NO